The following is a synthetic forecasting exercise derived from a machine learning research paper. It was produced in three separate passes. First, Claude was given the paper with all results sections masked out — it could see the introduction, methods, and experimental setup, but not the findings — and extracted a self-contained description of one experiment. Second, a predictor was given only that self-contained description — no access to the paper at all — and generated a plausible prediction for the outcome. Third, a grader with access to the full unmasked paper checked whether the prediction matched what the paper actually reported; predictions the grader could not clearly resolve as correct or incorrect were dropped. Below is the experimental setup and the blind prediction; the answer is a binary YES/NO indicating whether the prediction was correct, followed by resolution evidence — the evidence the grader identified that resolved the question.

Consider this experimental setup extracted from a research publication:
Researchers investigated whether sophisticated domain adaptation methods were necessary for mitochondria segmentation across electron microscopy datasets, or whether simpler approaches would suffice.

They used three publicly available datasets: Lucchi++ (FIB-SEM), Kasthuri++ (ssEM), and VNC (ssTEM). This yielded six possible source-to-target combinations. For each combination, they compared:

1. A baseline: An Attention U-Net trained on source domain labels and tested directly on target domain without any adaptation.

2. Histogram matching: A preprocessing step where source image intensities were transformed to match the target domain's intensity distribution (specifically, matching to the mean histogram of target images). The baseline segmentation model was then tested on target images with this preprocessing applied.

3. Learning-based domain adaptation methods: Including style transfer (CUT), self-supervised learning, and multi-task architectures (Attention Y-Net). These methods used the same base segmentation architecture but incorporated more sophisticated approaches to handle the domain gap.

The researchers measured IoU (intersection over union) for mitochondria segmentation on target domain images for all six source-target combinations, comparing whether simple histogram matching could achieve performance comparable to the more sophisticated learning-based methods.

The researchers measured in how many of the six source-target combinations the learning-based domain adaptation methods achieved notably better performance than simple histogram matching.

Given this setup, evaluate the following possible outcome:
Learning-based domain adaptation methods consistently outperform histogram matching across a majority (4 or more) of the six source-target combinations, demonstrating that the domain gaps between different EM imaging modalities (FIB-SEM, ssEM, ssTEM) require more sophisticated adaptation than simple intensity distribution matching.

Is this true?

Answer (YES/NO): YES